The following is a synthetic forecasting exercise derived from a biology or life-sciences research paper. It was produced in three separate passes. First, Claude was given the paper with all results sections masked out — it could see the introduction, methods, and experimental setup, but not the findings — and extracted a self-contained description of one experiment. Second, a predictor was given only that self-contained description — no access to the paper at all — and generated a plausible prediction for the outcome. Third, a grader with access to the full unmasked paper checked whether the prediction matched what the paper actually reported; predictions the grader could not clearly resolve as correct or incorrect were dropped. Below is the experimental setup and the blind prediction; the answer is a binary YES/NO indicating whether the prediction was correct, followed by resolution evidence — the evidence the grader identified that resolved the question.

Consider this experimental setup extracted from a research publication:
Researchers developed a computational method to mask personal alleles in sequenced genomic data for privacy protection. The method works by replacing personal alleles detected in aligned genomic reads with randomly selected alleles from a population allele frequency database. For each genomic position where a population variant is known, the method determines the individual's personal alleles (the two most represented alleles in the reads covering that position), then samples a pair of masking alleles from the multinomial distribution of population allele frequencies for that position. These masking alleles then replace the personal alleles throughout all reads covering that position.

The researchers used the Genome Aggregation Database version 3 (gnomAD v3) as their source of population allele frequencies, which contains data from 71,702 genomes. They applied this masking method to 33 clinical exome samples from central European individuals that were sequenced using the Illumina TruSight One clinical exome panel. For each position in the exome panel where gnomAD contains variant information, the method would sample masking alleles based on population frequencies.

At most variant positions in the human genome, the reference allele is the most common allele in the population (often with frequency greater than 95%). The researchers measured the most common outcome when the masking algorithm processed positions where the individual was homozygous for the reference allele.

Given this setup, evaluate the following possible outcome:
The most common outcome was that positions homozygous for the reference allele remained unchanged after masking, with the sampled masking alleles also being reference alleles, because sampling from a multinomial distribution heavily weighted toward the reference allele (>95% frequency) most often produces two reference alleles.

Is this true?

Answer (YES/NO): YES